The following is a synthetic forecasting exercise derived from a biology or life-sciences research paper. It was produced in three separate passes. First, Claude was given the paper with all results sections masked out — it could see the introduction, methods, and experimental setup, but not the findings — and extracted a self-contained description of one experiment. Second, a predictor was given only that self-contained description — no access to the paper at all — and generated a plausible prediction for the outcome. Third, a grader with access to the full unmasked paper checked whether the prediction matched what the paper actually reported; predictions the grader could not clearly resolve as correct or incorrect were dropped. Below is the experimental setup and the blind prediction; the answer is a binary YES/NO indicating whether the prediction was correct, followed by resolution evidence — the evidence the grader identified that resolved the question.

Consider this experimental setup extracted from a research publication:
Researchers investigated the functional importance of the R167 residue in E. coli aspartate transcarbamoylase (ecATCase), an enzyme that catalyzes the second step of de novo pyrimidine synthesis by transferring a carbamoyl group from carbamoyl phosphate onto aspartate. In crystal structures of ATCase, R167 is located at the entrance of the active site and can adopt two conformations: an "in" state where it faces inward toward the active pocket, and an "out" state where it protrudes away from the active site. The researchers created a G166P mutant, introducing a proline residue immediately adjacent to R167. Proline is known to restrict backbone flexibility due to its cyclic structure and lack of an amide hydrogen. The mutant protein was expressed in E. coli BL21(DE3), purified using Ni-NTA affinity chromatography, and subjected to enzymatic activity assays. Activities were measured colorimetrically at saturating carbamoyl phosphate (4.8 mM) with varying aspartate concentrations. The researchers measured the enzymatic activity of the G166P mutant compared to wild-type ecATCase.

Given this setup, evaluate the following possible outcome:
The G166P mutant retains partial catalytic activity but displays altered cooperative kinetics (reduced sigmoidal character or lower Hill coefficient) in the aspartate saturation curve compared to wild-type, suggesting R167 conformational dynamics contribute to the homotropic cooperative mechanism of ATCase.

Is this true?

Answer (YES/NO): NO